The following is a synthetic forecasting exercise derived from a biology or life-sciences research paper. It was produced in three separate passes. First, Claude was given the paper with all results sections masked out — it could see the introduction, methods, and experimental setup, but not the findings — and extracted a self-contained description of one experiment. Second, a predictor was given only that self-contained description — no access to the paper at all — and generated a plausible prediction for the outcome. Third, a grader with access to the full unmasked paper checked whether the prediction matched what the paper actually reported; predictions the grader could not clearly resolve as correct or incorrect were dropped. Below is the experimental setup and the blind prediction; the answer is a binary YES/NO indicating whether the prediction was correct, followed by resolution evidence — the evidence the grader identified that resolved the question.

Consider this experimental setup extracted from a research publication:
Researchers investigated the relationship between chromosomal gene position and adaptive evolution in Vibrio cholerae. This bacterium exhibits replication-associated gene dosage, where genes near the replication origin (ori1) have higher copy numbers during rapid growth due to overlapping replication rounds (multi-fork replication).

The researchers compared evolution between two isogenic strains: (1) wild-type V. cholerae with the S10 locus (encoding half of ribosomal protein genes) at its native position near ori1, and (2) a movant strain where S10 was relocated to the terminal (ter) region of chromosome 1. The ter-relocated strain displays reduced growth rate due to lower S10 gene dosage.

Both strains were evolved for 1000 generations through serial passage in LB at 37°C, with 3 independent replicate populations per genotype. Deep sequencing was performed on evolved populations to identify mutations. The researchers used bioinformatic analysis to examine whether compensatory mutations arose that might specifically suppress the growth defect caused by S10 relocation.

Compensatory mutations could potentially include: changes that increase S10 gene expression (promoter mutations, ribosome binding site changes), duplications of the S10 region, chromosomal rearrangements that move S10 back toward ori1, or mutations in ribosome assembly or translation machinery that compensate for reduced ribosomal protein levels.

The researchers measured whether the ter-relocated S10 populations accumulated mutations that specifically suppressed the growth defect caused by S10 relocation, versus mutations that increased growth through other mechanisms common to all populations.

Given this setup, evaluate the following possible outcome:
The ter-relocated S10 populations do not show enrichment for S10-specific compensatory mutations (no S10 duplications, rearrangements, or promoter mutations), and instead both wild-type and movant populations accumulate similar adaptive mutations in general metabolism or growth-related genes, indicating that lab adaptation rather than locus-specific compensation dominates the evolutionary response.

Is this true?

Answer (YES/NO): YES